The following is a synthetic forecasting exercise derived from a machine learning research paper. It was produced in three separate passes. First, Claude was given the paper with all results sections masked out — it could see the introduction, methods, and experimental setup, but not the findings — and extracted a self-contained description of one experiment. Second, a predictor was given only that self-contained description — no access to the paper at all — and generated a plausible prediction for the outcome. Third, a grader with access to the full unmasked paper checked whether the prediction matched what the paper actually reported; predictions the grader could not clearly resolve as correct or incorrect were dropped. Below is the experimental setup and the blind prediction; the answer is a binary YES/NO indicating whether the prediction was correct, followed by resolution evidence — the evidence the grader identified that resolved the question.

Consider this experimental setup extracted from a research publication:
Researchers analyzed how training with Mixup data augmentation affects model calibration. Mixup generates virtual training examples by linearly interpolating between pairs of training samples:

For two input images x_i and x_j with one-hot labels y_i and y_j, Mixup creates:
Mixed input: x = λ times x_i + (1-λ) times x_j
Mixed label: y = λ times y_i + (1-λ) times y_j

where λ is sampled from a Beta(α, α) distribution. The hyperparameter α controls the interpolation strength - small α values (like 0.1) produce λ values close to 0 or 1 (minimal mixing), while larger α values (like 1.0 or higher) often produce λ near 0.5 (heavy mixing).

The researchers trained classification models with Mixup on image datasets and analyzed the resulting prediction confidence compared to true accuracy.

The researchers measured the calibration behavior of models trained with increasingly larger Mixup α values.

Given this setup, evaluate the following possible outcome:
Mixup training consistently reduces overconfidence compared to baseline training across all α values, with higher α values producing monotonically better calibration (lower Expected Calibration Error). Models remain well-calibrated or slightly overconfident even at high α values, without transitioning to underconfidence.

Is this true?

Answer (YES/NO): NO